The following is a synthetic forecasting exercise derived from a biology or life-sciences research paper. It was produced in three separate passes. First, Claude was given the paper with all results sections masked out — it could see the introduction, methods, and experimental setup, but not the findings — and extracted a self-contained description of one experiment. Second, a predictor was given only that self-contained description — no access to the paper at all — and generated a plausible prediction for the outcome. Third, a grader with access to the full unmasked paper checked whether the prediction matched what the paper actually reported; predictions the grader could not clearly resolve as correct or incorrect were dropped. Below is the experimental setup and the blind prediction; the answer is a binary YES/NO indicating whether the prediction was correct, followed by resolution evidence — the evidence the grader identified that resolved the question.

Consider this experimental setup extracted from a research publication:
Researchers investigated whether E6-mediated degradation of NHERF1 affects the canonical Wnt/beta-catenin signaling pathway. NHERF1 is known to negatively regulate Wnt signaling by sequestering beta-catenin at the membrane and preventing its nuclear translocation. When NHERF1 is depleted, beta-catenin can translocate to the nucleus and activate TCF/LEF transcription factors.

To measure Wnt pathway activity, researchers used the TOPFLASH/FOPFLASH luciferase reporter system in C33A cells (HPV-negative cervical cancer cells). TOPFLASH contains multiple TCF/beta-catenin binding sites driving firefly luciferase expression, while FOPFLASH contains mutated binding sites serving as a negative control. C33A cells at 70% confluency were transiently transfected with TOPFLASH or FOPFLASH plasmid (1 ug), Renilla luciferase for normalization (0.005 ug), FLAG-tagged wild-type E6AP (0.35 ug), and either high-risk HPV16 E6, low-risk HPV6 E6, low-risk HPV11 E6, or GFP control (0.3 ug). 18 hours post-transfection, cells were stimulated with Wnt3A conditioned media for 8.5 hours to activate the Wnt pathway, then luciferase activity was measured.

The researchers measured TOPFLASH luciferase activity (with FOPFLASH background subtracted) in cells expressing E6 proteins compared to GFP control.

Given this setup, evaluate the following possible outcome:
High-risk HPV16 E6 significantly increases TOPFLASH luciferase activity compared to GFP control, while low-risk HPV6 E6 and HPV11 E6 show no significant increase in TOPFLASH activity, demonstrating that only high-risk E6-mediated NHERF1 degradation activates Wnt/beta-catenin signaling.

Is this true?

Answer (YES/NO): NO